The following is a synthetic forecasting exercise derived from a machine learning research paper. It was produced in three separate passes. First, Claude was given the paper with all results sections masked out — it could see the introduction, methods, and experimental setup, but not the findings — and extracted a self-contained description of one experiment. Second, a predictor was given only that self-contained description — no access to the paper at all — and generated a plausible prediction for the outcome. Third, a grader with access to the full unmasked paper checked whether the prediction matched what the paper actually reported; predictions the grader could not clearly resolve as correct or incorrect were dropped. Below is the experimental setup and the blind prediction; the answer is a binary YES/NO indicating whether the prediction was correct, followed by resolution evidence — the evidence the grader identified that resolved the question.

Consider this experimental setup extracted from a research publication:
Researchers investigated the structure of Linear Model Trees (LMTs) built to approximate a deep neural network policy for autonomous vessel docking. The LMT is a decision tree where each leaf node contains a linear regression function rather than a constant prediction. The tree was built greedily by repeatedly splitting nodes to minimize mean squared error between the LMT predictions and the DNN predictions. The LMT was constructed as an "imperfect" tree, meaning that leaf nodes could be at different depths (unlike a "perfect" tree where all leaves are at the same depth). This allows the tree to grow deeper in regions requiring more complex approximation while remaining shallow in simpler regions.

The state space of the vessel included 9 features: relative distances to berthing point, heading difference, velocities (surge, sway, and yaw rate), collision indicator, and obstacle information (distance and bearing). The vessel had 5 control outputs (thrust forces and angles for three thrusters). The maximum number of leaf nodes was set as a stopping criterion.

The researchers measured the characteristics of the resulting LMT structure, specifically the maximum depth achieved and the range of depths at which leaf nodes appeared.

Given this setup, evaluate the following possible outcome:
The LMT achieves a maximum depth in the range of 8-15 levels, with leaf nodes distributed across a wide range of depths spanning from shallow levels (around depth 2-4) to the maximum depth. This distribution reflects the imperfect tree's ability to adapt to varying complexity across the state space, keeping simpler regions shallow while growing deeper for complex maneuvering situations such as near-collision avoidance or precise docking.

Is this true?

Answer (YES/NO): NO